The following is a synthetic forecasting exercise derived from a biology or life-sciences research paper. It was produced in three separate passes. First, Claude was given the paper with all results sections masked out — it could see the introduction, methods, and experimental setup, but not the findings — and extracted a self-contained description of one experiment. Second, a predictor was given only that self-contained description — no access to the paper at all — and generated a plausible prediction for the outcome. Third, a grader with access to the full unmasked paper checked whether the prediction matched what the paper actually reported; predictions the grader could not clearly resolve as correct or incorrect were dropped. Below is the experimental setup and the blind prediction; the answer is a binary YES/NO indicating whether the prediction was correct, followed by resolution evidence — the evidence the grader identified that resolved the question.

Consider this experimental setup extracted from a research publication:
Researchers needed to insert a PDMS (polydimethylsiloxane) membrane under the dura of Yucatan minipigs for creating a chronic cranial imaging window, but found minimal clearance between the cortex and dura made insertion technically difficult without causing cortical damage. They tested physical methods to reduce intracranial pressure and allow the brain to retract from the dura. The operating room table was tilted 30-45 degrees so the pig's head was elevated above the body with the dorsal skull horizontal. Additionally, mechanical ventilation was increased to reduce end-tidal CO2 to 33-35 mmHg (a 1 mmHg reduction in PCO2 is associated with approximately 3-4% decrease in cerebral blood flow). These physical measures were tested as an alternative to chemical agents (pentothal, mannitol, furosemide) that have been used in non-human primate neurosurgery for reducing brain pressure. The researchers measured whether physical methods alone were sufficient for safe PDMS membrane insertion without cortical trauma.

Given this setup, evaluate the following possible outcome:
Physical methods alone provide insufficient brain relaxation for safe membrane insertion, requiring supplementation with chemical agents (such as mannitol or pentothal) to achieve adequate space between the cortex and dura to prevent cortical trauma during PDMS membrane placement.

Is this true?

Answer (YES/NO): NO